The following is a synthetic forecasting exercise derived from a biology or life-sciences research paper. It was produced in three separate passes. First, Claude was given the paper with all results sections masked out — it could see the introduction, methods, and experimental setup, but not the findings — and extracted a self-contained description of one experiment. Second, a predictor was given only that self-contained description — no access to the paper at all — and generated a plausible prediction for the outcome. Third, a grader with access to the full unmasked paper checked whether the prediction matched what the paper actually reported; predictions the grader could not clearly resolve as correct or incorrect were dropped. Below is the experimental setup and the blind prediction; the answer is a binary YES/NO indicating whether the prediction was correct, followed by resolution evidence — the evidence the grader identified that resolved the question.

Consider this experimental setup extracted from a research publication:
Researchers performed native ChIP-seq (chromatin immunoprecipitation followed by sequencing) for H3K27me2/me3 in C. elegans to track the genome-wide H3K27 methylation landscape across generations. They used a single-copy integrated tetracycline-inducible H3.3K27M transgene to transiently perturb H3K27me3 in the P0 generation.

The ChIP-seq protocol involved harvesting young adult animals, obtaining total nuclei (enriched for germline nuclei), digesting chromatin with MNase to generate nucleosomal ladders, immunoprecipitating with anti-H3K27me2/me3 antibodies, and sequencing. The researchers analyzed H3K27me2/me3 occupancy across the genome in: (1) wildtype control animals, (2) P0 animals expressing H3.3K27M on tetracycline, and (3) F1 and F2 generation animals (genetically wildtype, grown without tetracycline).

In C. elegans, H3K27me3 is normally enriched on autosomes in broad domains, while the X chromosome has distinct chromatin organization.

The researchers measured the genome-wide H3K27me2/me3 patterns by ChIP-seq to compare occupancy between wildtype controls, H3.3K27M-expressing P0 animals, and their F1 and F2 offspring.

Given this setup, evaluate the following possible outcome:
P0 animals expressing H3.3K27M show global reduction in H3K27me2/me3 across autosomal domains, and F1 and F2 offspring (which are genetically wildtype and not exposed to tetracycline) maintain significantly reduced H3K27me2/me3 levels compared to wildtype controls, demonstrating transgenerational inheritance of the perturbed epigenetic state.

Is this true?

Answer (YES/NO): NO